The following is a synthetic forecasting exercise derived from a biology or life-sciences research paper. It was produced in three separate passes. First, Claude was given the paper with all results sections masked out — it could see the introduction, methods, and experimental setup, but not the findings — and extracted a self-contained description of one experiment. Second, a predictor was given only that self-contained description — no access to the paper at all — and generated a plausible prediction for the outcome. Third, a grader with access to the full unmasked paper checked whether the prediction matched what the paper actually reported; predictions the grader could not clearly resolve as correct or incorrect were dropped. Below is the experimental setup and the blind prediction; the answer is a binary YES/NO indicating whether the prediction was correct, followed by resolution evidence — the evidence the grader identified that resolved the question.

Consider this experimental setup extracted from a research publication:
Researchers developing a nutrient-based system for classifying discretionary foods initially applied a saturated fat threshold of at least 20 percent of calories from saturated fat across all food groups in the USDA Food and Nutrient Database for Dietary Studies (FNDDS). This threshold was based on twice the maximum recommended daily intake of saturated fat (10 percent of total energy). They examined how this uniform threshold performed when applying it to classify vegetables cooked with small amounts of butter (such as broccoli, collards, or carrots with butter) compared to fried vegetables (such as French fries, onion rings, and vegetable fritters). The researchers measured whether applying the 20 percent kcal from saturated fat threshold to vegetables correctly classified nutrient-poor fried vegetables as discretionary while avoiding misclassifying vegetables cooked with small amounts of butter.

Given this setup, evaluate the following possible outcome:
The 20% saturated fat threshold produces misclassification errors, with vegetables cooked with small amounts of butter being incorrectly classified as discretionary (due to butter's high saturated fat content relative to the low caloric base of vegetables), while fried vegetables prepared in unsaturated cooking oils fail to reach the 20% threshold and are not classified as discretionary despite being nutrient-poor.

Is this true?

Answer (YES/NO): YES